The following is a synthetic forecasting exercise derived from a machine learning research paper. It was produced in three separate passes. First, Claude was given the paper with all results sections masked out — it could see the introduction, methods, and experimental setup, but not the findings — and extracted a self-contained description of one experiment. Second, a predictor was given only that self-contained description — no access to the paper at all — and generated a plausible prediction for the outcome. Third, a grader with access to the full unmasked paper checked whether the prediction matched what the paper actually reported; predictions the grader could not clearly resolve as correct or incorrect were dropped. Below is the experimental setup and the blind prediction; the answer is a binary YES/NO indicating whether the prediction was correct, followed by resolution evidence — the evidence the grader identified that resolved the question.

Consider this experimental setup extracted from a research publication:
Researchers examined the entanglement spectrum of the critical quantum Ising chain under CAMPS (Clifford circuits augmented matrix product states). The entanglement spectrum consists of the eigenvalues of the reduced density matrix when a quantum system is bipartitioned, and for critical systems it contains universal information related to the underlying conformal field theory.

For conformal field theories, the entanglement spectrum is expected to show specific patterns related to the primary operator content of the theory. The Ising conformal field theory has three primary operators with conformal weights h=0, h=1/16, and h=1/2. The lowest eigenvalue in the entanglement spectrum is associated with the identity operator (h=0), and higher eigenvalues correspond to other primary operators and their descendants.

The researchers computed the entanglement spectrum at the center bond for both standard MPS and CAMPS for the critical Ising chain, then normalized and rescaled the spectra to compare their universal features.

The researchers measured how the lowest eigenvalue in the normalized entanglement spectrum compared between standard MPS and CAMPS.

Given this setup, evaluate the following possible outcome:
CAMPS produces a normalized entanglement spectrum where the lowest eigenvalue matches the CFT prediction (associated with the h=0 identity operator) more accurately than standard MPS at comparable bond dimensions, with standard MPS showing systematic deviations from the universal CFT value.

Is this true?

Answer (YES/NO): NO